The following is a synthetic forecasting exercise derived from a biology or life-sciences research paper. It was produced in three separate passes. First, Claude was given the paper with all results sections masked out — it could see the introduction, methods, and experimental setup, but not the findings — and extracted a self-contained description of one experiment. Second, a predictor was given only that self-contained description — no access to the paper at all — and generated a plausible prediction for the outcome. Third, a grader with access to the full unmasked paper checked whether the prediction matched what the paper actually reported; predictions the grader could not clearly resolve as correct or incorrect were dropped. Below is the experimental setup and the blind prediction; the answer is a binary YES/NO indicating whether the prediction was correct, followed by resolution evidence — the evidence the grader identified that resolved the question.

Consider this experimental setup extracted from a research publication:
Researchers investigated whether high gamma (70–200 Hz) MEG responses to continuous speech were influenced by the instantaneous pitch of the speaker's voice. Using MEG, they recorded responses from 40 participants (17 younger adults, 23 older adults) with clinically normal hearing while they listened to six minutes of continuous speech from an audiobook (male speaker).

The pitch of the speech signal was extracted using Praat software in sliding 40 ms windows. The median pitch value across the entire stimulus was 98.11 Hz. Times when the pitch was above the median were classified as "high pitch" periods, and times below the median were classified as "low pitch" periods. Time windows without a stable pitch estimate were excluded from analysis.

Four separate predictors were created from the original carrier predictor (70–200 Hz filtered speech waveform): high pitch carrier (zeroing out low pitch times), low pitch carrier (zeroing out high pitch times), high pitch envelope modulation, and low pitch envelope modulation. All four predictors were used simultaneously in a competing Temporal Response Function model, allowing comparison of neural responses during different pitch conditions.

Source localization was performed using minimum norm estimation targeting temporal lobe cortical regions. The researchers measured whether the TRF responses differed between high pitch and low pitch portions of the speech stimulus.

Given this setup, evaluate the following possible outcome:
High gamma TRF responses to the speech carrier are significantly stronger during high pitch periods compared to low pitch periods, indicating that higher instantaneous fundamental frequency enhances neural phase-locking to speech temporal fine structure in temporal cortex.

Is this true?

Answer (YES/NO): NO